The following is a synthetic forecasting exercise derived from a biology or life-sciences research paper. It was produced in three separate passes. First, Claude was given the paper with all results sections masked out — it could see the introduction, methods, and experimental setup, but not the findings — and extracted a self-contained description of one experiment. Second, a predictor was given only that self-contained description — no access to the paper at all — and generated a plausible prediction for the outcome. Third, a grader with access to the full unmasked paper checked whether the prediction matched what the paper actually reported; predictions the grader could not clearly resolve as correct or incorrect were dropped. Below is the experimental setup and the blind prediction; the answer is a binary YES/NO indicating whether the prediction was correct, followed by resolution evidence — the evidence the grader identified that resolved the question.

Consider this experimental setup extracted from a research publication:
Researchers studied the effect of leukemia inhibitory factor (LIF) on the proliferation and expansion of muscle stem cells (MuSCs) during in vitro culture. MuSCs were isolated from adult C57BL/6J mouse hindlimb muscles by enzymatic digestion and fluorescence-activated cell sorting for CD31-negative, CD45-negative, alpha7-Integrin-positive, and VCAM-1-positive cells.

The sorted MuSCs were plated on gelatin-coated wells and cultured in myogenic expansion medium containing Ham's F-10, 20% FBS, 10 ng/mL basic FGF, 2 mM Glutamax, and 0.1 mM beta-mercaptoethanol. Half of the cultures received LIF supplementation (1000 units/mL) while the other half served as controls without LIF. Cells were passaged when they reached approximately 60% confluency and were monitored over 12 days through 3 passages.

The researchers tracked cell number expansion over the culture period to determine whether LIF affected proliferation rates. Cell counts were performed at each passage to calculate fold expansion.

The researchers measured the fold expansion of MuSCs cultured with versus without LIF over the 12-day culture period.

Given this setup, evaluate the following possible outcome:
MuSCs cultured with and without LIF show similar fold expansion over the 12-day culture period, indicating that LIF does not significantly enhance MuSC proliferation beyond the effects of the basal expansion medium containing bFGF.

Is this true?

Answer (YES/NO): YES